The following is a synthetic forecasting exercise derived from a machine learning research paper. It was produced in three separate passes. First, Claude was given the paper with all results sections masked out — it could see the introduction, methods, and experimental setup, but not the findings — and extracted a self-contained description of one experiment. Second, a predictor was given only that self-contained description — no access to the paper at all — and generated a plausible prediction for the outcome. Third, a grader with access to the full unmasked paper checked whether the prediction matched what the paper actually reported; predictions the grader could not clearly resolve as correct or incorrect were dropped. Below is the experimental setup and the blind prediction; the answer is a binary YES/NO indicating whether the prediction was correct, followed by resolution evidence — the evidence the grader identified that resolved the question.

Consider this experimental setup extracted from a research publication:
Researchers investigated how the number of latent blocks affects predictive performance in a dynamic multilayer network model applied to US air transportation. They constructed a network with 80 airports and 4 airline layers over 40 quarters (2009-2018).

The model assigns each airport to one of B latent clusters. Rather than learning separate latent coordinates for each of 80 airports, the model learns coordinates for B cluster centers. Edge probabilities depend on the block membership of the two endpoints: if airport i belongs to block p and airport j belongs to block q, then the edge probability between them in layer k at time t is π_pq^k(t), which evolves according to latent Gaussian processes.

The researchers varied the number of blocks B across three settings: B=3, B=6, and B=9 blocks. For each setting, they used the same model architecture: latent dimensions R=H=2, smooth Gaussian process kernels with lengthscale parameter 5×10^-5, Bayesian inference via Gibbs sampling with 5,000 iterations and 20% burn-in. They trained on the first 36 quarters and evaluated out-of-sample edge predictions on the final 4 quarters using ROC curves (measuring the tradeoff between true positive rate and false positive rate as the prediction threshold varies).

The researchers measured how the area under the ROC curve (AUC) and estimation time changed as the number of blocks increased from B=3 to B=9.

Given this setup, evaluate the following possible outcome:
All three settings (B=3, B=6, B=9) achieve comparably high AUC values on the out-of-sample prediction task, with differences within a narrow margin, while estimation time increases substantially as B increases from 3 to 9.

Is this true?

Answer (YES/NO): NO